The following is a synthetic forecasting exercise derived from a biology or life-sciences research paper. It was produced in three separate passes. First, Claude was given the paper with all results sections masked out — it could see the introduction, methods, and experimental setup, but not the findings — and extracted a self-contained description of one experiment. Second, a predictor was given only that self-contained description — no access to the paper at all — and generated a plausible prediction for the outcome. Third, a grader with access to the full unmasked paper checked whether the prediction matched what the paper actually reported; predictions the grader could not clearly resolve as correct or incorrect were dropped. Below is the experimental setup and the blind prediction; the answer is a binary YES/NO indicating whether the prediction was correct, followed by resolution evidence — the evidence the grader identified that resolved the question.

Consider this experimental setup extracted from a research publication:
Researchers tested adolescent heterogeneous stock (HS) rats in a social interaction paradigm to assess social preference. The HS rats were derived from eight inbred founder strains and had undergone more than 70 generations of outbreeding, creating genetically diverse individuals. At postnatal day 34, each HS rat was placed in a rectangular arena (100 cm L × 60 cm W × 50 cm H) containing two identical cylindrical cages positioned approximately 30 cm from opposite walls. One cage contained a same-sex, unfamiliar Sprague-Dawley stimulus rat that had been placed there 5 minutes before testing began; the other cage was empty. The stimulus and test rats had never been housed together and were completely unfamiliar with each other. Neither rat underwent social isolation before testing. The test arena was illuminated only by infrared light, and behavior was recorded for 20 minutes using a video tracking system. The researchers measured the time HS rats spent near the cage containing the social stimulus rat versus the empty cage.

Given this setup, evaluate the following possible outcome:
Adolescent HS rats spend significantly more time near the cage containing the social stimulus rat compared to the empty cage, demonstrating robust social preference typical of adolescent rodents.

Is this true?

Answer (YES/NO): YES